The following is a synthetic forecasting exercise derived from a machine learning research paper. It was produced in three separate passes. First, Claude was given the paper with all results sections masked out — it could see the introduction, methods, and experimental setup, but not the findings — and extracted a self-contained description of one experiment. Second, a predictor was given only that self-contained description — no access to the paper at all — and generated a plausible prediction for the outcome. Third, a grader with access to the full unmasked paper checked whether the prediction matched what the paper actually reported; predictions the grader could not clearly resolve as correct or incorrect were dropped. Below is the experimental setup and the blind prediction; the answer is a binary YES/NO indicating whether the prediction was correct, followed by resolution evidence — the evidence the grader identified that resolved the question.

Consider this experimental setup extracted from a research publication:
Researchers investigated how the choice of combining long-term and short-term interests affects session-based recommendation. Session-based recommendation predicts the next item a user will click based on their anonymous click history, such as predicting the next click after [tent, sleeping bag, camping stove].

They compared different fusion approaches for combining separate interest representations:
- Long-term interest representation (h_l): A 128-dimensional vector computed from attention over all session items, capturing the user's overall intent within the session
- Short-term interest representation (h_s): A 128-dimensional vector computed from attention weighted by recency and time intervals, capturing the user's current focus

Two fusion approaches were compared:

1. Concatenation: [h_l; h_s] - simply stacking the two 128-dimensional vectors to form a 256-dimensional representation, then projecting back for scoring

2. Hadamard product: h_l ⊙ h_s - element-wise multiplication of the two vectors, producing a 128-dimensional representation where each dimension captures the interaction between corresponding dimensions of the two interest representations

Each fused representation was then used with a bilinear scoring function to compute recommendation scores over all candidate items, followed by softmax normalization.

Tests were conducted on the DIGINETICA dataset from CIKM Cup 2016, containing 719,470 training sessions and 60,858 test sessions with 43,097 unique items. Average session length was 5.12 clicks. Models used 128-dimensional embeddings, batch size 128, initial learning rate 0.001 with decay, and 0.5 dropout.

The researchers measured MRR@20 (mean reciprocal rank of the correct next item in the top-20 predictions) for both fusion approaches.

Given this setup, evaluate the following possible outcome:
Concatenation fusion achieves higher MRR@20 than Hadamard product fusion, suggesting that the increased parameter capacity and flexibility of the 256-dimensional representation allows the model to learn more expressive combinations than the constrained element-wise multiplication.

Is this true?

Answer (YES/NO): NO